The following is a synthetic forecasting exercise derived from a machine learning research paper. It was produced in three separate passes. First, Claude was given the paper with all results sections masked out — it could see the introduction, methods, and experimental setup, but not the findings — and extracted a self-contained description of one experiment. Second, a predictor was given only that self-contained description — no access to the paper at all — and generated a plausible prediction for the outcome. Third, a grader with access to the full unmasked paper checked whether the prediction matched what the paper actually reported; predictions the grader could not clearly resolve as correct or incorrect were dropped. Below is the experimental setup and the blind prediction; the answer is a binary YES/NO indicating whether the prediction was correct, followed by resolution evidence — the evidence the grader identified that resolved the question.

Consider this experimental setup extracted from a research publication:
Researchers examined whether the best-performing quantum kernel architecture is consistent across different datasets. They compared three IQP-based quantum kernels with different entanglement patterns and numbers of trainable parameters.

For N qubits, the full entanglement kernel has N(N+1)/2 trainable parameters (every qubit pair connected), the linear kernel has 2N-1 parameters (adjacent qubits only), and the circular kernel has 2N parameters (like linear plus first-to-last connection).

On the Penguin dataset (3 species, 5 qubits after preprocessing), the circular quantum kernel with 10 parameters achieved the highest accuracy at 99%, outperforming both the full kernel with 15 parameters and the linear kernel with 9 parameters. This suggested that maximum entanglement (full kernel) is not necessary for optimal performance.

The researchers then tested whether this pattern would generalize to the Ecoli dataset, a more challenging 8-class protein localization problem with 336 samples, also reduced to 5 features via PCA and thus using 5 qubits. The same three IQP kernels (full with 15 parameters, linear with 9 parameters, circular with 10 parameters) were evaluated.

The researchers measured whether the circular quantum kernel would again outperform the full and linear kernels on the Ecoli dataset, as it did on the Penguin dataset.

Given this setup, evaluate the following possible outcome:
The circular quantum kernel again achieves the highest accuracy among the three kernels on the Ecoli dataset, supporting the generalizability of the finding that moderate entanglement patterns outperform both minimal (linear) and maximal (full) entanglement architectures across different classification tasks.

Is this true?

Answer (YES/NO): NO